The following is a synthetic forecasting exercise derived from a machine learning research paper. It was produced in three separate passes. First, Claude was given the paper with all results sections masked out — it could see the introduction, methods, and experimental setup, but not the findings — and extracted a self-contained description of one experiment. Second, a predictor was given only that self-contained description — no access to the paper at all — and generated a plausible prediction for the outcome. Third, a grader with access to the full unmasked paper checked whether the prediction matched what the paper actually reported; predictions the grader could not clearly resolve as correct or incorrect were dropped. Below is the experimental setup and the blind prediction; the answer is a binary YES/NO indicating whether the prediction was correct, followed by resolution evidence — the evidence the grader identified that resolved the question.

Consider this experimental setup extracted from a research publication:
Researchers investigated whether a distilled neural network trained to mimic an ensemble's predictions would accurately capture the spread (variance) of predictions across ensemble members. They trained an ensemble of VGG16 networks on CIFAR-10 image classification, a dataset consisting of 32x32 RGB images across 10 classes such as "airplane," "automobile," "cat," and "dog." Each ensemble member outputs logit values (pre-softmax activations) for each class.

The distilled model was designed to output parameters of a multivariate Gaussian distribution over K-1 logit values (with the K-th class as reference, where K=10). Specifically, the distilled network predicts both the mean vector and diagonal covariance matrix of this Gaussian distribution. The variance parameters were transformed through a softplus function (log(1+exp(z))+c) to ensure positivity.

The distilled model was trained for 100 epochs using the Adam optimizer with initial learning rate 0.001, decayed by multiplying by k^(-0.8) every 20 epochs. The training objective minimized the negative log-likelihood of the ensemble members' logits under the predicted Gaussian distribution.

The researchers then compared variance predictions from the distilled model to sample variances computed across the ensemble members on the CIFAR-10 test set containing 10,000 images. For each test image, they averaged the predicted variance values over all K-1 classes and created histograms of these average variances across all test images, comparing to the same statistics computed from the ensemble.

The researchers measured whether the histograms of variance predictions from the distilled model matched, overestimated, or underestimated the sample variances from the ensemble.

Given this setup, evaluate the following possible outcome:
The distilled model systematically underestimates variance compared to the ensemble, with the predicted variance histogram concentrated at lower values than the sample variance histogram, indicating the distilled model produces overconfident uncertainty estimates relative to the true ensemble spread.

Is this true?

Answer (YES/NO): NO